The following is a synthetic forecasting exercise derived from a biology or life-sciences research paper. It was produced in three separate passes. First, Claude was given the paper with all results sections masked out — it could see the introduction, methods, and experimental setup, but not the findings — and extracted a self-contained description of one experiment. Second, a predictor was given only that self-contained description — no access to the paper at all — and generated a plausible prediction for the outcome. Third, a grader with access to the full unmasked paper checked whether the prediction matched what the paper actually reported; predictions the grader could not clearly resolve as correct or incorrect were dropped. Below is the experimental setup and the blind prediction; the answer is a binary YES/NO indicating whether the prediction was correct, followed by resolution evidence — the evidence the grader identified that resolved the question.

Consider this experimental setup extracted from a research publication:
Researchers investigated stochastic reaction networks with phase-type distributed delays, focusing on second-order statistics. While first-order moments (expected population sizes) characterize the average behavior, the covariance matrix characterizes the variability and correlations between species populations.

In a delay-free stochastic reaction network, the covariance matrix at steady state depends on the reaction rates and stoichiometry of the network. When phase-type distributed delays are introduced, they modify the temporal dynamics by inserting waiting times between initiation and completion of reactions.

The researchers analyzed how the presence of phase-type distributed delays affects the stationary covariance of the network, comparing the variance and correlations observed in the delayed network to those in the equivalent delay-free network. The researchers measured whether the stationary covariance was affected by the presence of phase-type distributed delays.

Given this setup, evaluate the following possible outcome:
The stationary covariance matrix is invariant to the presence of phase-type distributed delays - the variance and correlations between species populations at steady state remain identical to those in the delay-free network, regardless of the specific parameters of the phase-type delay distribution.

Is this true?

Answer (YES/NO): NO